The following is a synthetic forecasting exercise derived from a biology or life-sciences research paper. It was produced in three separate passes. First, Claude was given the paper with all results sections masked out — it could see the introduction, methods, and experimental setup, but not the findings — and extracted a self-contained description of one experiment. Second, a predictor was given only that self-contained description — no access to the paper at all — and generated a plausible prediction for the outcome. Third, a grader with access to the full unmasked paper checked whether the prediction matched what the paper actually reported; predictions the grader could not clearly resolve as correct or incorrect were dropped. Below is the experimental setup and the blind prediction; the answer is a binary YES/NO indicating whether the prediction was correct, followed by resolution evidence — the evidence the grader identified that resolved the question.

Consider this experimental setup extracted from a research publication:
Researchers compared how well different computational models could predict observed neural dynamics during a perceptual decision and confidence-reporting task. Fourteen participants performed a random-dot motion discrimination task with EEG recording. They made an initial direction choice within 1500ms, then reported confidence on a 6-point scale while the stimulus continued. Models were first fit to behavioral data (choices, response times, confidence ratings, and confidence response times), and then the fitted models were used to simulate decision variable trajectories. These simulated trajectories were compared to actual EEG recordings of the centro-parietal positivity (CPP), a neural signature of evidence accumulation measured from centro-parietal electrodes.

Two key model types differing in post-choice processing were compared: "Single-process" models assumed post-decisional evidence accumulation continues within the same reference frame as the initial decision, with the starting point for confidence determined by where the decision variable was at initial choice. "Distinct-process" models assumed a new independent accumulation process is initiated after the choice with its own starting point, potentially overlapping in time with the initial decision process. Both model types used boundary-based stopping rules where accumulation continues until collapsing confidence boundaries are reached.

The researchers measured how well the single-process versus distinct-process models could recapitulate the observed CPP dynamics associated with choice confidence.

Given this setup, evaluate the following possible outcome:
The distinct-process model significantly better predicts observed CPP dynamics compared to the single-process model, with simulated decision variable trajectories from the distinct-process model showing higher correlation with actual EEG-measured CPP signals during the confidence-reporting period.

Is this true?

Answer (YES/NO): NO